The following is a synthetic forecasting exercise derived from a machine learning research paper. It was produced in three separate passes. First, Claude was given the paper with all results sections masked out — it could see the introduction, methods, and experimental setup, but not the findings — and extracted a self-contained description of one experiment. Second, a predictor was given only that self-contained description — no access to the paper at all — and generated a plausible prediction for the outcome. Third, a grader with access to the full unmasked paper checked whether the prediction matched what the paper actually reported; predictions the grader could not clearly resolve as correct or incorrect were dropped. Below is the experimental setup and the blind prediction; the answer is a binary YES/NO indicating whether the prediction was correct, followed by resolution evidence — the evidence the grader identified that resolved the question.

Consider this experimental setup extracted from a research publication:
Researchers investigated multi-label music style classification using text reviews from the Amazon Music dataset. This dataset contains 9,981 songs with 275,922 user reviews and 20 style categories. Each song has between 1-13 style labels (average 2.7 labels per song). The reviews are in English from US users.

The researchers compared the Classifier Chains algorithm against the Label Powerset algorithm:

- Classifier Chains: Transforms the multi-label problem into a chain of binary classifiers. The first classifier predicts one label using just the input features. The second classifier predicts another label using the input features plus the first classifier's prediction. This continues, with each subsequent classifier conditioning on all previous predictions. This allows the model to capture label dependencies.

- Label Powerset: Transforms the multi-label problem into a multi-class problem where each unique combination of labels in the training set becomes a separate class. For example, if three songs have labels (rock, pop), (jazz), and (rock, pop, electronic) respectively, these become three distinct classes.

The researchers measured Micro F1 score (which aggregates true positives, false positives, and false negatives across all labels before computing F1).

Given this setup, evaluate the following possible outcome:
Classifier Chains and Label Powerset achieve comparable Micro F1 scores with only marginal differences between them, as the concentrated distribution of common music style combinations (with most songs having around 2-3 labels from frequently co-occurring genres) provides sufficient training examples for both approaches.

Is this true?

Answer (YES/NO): NO